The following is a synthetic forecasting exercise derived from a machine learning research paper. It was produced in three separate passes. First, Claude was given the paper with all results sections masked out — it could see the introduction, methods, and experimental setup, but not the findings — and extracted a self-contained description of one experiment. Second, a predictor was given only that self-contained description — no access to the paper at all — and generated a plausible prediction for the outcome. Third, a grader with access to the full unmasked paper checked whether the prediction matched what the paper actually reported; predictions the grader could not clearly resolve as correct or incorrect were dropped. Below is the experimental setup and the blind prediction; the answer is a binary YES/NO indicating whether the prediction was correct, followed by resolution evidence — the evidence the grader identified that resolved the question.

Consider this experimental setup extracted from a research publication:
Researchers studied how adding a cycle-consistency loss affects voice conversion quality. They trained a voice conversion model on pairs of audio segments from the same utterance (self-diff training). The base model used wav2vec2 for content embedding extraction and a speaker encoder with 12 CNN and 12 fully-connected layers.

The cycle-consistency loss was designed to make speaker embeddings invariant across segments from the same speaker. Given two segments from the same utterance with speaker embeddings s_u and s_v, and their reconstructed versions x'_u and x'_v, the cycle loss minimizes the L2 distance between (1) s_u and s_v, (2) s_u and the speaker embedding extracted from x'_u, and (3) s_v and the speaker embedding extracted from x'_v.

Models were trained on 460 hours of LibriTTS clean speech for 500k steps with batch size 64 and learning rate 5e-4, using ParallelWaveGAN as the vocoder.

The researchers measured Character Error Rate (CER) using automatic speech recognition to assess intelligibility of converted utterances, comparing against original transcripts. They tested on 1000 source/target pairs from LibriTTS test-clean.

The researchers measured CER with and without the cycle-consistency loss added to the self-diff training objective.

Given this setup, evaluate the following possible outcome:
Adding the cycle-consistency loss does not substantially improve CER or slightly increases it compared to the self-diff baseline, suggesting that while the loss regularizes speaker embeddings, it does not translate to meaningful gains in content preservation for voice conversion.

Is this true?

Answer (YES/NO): NO